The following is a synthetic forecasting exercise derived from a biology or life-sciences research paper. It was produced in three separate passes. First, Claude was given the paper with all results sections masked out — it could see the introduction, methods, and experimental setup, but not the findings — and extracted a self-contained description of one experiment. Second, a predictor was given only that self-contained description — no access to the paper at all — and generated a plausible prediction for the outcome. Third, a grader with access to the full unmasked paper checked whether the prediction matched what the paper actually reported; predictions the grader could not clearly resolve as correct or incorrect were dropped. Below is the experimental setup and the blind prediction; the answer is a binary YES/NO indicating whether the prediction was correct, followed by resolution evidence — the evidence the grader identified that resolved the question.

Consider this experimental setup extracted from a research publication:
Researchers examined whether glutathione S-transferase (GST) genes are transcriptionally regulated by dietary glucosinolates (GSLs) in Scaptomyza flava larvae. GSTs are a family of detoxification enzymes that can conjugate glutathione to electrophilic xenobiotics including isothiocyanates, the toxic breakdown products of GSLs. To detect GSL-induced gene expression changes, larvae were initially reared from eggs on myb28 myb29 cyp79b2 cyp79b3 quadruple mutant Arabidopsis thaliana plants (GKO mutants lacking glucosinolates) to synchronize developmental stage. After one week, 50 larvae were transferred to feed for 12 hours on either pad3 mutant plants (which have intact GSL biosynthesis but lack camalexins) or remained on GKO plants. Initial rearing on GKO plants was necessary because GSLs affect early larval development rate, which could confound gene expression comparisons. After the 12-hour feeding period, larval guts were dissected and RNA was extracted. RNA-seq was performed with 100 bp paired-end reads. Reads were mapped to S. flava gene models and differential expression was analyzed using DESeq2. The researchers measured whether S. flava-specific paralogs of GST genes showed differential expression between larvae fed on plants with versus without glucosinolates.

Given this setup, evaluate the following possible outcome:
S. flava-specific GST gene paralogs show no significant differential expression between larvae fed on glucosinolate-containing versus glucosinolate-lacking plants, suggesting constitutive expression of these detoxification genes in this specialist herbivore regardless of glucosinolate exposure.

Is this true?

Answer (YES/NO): NO